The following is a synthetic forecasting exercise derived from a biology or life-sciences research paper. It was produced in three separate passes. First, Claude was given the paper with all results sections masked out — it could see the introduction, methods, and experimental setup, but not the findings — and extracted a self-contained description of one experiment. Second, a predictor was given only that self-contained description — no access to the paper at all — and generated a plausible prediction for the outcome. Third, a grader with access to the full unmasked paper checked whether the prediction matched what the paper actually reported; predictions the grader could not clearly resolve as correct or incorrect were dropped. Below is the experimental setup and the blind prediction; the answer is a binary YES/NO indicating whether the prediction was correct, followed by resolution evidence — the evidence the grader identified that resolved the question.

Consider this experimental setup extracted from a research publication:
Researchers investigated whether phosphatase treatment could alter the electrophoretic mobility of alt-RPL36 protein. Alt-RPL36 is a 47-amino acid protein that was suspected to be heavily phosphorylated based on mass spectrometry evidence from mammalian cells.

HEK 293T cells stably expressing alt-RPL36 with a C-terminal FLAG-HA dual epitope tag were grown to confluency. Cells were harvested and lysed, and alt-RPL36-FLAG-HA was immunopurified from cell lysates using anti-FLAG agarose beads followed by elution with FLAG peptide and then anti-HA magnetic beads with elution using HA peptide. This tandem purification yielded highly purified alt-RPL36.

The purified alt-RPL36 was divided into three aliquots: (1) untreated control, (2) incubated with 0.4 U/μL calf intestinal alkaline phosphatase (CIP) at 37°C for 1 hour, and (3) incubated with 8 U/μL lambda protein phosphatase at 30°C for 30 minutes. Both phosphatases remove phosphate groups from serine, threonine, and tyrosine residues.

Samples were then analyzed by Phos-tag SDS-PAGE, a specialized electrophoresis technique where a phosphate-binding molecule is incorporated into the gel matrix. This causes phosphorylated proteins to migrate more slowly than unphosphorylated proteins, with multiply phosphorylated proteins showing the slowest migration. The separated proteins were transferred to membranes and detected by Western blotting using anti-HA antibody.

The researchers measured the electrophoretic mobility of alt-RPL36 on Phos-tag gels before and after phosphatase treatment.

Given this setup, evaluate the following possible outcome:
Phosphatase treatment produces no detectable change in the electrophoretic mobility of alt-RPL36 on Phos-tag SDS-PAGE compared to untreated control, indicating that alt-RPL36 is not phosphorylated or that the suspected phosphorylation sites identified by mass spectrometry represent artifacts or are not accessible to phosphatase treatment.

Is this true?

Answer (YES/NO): NO